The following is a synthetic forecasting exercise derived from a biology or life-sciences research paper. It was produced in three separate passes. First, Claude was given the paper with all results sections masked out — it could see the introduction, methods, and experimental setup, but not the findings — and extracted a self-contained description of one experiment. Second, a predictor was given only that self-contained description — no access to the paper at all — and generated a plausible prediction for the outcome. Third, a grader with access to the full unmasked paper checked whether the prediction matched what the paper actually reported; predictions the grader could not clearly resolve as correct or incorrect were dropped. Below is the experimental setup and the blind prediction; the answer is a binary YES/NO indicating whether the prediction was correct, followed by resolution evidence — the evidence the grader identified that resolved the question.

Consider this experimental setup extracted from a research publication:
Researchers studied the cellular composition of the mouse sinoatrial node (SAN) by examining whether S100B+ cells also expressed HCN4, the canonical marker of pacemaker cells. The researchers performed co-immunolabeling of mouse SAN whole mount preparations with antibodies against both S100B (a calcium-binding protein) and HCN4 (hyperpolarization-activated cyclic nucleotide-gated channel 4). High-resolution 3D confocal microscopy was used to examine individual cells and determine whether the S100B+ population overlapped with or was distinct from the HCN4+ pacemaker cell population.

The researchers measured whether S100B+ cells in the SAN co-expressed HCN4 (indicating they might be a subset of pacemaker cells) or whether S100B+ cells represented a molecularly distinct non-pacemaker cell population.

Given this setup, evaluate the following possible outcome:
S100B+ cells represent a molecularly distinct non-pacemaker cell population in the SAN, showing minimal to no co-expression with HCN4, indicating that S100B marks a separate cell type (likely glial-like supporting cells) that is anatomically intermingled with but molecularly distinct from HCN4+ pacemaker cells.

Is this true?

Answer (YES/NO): YES